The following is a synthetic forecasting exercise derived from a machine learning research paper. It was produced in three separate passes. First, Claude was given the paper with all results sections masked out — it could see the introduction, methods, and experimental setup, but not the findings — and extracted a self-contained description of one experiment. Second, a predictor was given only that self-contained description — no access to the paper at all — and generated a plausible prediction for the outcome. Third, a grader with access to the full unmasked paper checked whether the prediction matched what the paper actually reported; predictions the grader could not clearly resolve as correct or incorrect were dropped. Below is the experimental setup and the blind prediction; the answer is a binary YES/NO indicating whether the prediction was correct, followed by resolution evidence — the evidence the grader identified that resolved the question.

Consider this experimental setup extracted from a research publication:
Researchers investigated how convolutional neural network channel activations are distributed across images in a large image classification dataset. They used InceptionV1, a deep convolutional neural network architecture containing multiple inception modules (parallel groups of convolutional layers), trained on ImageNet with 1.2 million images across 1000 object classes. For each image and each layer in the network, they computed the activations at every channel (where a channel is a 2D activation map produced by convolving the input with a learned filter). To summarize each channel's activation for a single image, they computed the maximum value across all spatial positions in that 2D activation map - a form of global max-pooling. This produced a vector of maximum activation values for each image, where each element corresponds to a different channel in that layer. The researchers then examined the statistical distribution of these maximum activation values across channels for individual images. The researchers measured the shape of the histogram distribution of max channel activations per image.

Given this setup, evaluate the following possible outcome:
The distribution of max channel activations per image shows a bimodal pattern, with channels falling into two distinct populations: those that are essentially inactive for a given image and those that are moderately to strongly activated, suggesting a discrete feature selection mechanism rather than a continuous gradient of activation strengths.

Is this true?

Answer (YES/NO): NO